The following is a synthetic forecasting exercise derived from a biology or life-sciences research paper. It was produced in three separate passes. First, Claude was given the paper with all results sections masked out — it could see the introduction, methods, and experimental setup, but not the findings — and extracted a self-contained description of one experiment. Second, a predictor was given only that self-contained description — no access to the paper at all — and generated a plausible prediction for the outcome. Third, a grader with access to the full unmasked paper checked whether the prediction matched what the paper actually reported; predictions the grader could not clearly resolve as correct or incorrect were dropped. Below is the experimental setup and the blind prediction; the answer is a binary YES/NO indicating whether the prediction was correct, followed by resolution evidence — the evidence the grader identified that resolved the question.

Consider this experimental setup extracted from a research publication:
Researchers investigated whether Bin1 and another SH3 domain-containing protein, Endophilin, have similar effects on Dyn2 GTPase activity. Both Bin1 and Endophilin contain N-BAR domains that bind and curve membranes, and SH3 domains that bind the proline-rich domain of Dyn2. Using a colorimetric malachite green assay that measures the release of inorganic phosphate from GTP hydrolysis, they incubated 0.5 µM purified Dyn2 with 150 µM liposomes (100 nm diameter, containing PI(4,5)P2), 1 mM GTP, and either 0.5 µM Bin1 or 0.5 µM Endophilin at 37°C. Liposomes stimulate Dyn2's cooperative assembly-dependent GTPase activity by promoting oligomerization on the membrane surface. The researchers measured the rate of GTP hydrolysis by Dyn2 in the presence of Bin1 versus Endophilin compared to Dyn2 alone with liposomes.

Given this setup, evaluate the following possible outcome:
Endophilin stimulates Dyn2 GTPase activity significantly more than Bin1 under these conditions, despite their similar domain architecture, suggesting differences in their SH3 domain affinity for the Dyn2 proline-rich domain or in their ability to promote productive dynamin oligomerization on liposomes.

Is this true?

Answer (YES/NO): NO